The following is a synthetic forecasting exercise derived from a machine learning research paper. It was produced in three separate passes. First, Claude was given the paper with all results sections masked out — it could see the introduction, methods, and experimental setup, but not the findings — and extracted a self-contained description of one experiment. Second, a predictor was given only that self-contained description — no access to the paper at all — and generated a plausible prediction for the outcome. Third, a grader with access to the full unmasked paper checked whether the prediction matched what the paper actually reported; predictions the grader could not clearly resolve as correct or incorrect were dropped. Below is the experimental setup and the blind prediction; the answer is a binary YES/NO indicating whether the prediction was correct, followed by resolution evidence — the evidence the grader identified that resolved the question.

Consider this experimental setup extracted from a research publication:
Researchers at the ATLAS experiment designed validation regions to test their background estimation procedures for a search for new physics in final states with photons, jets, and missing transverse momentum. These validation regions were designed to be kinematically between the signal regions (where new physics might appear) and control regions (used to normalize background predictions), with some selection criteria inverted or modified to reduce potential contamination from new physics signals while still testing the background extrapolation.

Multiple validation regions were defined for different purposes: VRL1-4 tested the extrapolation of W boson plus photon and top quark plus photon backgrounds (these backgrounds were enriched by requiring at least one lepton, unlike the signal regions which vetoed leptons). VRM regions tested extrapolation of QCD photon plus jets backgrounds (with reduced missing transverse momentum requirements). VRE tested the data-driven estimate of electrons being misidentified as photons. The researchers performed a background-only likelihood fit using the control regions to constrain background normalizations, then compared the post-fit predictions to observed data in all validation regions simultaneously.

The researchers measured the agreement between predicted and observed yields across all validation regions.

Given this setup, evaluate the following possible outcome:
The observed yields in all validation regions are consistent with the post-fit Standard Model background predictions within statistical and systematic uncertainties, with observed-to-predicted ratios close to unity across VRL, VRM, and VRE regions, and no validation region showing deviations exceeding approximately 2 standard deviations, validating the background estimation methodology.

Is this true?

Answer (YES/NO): YES